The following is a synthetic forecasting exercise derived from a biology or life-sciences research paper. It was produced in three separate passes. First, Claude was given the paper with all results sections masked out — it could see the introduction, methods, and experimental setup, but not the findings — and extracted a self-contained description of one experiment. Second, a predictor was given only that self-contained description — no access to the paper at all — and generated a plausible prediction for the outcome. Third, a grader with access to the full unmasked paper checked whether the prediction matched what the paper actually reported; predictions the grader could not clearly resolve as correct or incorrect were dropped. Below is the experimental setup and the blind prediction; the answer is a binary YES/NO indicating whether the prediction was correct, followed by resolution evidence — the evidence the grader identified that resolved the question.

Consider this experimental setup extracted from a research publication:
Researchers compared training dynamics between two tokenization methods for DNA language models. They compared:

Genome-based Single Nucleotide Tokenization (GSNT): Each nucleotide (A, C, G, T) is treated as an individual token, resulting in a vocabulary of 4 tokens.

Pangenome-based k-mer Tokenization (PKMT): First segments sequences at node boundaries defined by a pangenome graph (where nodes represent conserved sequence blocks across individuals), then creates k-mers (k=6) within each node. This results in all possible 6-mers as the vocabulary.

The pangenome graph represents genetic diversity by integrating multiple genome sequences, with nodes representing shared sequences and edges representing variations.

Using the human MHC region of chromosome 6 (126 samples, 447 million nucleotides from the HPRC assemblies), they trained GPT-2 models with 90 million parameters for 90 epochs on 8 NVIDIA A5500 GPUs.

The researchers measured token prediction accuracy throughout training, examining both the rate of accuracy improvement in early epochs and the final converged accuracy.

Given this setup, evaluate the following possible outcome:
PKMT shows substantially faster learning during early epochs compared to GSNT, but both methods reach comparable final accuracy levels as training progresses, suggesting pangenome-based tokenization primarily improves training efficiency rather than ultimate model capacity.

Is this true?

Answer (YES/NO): NO